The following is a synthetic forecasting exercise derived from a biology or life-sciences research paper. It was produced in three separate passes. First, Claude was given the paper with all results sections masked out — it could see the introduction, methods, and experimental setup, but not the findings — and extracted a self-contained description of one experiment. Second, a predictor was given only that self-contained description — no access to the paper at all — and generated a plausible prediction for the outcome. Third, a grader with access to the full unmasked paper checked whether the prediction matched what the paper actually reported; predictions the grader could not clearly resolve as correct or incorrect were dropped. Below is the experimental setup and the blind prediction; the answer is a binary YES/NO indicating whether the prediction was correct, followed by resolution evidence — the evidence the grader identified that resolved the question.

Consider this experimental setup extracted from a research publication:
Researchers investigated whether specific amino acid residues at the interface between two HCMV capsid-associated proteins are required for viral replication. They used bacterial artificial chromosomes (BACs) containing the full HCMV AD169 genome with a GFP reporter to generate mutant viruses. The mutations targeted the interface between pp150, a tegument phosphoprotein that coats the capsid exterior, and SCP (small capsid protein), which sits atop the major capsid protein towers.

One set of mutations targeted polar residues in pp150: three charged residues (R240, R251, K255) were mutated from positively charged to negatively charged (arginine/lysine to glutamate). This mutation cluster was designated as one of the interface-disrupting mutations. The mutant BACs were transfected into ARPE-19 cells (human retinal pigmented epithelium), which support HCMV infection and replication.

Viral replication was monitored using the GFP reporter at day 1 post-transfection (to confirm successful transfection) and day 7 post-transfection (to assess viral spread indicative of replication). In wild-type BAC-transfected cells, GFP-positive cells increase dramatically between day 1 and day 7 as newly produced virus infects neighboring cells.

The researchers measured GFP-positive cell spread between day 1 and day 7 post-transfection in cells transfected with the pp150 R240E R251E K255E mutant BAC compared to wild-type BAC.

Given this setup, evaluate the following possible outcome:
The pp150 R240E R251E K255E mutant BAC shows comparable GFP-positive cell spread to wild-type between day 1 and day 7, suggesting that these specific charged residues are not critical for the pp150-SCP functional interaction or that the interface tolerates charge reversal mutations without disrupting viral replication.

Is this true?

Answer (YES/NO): NO